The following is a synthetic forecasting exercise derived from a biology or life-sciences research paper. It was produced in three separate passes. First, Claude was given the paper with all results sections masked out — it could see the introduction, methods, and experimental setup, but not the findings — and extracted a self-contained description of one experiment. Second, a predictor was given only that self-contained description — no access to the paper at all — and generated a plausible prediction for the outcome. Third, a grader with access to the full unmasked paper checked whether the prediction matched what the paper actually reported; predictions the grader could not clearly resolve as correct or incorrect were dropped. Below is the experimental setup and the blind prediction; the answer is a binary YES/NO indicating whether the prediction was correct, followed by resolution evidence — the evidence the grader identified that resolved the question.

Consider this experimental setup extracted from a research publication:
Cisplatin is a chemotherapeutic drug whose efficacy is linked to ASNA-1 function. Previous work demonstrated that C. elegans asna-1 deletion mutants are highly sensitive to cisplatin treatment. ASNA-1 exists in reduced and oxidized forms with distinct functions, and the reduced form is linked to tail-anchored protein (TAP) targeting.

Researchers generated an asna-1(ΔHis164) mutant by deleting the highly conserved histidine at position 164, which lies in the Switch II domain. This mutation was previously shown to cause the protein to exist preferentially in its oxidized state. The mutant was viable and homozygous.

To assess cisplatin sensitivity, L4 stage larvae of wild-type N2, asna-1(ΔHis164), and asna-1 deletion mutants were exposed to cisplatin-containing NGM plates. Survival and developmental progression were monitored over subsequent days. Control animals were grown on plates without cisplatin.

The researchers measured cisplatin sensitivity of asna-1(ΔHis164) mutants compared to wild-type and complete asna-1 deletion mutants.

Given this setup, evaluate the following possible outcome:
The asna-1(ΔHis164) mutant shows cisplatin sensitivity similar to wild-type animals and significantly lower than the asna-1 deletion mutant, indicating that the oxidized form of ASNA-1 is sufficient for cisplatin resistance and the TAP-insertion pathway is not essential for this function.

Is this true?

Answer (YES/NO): NO